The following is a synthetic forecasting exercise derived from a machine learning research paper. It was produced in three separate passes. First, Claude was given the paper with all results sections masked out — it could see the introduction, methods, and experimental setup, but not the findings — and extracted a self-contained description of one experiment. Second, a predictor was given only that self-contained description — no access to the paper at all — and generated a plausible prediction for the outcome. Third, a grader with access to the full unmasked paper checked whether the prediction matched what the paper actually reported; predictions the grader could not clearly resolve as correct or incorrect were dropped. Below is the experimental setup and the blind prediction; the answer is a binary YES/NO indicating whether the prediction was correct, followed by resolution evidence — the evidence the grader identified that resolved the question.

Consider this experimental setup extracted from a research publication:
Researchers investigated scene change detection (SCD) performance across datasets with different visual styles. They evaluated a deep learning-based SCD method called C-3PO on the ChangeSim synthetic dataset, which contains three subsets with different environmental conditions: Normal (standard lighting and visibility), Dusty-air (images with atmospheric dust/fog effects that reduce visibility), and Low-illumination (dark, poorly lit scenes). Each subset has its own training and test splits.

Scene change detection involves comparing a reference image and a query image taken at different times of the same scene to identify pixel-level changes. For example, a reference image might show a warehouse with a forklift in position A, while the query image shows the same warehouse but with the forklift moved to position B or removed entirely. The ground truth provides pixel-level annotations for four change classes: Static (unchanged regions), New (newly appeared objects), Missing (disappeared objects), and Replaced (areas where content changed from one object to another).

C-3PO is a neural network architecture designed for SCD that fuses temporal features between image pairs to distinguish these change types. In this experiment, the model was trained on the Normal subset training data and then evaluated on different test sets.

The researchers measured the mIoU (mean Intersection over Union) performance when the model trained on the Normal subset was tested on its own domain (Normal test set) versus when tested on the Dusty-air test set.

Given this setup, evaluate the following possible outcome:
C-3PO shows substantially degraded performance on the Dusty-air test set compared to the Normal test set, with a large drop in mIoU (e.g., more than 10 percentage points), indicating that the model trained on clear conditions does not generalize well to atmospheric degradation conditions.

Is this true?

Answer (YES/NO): NO